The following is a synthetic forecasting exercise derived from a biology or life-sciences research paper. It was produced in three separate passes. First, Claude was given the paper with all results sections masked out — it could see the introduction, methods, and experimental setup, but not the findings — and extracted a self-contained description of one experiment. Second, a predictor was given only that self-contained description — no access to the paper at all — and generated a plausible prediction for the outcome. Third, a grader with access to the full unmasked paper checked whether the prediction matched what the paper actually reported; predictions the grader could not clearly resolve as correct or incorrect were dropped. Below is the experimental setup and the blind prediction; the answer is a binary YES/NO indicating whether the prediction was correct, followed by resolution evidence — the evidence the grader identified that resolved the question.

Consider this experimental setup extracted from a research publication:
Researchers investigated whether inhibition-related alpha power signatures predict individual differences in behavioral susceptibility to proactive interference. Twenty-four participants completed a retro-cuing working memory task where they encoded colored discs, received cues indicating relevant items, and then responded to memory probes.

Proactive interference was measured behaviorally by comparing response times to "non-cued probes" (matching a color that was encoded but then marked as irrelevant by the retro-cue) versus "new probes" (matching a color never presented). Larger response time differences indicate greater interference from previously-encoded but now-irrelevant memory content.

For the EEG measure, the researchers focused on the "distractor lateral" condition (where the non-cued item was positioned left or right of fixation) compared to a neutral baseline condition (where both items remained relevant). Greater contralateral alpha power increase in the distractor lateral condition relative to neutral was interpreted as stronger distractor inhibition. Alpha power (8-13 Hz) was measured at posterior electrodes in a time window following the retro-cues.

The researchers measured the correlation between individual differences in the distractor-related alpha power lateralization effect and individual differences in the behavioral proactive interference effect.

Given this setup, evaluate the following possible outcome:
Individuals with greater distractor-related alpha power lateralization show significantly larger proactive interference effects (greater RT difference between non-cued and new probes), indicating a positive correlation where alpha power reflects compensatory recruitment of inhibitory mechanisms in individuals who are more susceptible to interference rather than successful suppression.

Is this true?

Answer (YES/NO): NO